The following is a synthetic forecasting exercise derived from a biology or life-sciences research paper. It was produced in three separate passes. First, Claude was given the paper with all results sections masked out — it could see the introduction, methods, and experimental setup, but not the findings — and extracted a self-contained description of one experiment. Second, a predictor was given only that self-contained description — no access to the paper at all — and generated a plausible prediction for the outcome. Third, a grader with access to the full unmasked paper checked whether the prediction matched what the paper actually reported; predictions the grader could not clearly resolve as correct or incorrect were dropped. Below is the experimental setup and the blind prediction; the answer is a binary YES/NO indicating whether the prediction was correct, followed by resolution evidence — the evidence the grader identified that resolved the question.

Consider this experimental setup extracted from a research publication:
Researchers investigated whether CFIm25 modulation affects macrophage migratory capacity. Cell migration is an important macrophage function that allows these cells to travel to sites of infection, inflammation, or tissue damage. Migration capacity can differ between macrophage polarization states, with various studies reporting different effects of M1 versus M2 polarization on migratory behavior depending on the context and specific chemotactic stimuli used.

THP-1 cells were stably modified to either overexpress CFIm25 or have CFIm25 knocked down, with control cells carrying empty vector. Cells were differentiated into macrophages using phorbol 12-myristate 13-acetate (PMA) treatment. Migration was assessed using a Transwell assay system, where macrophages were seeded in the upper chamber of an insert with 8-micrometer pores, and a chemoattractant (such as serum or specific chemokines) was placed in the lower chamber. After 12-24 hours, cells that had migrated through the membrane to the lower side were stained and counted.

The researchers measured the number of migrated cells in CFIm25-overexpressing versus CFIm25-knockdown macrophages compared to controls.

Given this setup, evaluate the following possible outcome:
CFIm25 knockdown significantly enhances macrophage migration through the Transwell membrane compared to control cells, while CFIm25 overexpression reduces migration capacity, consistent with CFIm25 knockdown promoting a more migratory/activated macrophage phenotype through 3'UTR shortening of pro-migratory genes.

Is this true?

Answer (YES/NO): NO